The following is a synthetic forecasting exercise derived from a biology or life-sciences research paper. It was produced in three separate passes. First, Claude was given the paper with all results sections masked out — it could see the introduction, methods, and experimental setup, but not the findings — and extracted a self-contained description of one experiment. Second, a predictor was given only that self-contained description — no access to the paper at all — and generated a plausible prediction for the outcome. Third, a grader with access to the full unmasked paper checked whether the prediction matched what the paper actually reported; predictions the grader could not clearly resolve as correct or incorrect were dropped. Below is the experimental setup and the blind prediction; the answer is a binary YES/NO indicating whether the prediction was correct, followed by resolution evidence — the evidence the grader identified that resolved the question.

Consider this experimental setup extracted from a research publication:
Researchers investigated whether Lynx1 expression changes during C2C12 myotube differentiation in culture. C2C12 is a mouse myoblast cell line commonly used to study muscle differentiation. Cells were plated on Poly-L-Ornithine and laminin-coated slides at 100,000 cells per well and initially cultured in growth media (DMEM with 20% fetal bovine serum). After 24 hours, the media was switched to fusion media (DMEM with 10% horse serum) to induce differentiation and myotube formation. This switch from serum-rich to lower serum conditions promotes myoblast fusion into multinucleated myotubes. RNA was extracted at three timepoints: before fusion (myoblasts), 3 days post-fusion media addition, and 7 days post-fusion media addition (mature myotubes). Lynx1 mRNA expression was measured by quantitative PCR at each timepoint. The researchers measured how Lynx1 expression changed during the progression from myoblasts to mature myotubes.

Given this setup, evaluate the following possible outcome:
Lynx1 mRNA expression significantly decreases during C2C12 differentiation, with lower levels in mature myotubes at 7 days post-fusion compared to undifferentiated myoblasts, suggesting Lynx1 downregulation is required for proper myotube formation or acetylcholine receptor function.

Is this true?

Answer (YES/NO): NO